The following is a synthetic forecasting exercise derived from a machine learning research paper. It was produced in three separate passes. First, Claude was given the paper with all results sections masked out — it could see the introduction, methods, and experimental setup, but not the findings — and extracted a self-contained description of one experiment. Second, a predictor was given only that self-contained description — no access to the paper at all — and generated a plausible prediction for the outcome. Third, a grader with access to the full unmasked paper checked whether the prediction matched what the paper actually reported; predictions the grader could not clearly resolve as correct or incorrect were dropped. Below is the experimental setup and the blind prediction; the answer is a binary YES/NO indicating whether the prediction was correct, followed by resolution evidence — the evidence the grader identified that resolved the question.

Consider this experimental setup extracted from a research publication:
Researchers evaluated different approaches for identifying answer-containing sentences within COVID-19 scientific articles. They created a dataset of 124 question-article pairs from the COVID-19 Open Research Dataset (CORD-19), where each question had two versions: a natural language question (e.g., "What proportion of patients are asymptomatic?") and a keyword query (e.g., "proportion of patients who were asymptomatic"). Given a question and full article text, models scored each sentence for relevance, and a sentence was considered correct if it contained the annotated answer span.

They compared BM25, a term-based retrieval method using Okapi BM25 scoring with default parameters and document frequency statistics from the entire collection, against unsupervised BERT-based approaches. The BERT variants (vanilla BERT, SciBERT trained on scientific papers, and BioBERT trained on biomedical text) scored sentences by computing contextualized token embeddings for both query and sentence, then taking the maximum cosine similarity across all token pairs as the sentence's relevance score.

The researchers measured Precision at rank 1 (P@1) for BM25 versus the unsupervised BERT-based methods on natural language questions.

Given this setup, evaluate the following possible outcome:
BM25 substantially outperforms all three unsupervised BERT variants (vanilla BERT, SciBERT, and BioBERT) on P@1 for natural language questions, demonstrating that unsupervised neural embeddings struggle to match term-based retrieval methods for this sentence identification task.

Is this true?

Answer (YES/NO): YES